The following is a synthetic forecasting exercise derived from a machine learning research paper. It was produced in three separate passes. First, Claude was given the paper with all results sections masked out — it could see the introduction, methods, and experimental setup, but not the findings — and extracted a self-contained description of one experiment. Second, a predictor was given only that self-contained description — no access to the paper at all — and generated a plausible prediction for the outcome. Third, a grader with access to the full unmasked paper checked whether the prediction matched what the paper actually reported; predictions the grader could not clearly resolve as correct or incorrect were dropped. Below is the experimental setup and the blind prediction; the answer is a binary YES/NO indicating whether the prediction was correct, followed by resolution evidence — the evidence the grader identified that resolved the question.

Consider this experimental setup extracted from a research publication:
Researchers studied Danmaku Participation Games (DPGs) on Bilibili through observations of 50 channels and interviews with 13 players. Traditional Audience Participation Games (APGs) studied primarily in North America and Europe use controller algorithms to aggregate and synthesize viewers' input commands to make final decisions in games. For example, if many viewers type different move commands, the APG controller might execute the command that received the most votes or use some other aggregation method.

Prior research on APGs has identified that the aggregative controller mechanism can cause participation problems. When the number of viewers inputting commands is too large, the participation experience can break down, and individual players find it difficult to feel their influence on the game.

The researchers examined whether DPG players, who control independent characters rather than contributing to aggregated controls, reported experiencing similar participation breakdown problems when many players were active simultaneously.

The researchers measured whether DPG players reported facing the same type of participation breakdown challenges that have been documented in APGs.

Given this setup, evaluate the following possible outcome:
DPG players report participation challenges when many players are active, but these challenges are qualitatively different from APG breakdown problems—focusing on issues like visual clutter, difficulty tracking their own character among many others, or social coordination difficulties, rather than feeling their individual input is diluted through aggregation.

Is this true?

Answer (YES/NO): NO